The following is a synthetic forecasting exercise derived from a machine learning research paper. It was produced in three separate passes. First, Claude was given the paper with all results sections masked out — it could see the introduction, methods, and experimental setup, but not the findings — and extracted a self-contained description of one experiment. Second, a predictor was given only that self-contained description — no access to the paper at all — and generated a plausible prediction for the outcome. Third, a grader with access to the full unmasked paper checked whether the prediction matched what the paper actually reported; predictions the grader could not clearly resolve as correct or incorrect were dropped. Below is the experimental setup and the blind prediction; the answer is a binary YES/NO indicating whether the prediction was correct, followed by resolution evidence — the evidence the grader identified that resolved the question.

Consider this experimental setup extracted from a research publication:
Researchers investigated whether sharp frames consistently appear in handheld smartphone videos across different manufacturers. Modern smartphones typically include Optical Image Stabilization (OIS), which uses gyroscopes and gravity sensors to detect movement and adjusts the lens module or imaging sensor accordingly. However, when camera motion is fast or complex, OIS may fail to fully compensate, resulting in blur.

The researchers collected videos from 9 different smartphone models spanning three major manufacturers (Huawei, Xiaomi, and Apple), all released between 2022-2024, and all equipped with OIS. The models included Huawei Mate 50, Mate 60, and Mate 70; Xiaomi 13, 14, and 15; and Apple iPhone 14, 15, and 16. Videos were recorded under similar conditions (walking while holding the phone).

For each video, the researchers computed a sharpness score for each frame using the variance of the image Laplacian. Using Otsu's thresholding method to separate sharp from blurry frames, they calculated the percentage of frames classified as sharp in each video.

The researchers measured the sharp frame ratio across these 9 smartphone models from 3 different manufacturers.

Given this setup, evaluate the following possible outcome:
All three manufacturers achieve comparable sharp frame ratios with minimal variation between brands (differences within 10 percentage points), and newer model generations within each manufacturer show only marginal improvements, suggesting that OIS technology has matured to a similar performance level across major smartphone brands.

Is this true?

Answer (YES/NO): YES